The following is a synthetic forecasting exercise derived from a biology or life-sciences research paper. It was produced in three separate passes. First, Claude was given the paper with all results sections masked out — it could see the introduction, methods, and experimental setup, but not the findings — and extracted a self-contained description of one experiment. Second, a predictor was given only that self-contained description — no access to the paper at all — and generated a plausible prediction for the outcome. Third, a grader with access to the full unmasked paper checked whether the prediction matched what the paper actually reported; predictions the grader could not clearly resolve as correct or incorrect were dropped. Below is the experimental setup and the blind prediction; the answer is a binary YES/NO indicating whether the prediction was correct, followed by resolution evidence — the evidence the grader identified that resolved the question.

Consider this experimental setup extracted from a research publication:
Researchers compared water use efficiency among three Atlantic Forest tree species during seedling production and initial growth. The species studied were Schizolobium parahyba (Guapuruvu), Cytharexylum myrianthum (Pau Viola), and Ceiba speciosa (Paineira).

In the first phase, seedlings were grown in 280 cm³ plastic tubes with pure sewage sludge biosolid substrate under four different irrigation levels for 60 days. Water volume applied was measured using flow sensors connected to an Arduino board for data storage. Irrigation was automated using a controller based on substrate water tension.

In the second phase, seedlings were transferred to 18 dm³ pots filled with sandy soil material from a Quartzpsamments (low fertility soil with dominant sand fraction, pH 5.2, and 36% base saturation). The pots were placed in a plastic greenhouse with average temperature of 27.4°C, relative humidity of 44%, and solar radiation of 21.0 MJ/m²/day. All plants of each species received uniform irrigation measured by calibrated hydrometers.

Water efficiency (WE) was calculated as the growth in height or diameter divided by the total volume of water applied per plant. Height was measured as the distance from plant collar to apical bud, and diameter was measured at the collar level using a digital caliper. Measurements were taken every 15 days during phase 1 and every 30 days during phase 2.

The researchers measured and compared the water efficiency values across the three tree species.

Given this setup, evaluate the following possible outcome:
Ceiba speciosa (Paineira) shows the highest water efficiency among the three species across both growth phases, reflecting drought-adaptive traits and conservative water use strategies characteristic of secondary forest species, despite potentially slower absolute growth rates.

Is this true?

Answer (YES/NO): NO